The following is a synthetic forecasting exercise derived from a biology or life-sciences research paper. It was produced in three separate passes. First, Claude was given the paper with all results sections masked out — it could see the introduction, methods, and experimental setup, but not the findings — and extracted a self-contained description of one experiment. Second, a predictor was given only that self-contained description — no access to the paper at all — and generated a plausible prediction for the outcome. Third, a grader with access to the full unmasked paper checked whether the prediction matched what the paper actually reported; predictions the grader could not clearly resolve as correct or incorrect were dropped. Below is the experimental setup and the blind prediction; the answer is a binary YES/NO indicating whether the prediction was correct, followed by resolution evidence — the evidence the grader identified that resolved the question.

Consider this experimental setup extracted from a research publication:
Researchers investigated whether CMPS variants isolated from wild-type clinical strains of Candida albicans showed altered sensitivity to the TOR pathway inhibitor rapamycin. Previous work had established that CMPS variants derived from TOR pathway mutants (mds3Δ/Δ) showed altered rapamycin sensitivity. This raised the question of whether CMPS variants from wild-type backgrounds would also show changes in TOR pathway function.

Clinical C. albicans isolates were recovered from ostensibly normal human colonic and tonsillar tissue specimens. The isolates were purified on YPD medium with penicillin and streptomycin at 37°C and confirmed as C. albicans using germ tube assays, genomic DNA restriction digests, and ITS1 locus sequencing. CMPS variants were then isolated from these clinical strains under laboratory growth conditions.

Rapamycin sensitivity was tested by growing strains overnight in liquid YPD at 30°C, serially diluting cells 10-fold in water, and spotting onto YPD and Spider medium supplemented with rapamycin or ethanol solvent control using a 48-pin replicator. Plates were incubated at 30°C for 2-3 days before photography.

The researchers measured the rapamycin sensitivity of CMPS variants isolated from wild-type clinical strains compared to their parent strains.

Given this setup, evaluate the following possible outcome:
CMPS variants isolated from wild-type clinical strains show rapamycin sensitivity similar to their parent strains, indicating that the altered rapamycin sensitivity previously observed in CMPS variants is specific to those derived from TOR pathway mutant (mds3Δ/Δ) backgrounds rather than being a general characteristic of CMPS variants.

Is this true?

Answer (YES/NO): NO